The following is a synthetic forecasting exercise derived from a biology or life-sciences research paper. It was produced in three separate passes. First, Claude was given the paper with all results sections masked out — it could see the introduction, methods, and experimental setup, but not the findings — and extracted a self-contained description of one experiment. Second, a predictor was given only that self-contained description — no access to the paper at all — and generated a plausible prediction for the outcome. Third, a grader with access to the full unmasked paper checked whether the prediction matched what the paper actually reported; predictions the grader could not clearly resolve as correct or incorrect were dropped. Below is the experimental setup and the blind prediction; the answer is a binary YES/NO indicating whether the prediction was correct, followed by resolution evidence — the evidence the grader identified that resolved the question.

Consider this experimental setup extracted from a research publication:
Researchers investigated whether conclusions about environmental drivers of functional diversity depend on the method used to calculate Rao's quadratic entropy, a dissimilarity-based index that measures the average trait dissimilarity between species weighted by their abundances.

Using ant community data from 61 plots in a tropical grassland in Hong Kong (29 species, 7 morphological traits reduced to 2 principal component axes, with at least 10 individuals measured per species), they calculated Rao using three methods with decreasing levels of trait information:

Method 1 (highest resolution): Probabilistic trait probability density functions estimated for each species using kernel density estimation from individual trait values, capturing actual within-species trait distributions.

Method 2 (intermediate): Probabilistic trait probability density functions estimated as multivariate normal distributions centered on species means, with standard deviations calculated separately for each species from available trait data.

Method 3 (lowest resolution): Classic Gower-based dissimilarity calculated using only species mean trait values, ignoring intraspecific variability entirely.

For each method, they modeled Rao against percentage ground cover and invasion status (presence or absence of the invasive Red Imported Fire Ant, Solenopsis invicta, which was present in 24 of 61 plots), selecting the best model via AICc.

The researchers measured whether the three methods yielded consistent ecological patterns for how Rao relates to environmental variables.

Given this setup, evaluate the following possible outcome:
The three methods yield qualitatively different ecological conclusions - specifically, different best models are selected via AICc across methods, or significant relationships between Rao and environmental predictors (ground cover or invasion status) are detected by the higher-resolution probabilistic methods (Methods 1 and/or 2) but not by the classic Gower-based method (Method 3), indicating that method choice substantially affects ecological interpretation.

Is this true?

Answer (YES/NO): YES